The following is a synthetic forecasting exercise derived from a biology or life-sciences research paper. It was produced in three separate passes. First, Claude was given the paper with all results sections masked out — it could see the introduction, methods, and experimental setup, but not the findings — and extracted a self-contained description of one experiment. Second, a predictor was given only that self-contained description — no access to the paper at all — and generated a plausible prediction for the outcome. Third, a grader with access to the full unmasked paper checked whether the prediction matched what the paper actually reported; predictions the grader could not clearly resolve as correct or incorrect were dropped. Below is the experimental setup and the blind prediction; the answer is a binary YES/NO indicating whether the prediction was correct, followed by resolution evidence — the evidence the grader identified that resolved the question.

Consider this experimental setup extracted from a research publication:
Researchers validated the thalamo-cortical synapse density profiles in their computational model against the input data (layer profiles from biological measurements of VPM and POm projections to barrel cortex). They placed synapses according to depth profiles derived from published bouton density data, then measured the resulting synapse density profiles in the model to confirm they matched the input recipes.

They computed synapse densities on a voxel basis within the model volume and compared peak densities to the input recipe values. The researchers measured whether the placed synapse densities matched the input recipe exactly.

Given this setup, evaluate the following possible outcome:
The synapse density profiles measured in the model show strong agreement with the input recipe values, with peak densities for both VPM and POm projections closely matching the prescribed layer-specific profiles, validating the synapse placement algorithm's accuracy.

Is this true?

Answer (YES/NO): NO